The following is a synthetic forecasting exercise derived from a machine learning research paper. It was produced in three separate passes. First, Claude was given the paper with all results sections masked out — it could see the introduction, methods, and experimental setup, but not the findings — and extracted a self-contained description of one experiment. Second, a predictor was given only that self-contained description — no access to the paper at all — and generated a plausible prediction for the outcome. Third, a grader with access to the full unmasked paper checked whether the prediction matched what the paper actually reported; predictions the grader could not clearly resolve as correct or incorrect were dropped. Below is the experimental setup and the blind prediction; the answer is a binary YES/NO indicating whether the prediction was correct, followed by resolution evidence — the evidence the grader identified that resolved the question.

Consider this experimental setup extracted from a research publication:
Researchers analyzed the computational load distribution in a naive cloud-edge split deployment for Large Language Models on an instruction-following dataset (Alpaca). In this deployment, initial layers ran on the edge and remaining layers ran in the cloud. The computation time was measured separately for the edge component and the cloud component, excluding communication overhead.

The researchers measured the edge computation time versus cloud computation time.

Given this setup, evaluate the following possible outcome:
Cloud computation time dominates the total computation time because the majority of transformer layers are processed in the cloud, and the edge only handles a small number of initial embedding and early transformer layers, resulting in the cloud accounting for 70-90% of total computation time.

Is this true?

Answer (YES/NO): NO